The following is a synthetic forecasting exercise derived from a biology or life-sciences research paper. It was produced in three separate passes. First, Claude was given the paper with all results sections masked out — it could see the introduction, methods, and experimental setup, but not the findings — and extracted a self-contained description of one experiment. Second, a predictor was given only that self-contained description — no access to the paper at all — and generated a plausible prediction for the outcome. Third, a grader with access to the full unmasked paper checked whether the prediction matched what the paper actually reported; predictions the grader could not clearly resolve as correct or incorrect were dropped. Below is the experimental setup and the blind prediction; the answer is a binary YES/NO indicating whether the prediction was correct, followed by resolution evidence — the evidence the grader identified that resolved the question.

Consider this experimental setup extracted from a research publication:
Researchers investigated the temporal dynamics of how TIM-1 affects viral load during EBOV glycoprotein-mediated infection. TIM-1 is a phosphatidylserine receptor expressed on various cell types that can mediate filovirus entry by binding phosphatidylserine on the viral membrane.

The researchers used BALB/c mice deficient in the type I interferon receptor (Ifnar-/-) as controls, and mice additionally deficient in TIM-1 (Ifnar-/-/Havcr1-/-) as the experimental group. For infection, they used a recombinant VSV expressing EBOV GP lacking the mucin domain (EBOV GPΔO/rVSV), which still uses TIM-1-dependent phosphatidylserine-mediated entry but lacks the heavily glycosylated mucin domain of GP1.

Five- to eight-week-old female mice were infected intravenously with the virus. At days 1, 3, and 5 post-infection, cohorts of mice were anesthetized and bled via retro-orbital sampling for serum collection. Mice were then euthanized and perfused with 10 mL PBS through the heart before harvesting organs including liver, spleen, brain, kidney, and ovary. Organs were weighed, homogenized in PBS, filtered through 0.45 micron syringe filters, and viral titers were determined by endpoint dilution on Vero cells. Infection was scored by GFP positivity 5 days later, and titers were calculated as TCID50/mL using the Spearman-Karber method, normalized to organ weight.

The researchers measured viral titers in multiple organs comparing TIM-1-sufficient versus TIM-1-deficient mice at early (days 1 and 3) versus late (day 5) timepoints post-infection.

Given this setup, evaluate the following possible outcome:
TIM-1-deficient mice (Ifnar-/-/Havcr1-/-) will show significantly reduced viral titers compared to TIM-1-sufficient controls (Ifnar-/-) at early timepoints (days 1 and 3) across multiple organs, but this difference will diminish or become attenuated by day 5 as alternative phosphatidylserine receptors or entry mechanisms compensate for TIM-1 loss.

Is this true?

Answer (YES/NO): NO